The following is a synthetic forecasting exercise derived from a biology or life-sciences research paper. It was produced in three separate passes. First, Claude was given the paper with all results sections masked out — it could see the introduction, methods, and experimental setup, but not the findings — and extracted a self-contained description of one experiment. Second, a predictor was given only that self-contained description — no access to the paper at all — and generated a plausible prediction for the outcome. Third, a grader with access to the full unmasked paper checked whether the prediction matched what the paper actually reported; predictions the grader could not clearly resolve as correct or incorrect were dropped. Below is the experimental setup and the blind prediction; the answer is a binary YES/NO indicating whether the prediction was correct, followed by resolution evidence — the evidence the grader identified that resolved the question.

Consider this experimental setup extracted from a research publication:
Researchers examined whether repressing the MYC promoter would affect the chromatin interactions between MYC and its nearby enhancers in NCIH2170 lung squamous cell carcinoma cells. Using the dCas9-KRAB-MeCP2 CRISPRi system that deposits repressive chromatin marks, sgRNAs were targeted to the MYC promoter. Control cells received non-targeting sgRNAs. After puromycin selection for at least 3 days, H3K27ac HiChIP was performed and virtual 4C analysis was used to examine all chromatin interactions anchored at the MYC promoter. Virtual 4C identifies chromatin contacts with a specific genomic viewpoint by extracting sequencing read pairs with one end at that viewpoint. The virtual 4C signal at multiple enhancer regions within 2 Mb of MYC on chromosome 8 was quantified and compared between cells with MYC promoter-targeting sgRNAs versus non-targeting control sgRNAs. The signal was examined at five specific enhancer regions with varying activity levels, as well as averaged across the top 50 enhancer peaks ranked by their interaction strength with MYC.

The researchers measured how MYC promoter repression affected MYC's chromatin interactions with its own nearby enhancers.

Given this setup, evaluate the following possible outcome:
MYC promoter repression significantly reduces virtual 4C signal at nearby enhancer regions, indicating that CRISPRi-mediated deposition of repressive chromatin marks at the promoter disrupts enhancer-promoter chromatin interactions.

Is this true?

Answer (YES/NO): YES